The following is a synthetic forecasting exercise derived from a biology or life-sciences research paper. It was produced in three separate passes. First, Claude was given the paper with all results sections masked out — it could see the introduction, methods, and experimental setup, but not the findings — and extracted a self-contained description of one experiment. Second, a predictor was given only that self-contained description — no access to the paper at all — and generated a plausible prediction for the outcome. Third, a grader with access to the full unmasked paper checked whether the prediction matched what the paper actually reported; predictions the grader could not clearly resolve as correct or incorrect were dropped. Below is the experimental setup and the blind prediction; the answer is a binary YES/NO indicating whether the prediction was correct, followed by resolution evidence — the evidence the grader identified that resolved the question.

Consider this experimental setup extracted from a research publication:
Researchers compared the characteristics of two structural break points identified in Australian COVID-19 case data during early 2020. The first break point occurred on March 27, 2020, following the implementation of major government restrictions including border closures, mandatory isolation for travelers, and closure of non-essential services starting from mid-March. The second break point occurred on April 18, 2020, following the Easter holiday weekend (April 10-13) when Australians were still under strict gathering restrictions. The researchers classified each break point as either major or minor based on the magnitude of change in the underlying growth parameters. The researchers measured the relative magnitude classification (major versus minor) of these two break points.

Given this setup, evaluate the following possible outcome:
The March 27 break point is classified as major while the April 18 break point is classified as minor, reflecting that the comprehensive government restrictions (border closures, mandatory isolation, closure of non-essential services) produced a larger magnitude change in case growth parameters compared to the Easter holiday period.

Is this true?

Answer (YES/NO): YES